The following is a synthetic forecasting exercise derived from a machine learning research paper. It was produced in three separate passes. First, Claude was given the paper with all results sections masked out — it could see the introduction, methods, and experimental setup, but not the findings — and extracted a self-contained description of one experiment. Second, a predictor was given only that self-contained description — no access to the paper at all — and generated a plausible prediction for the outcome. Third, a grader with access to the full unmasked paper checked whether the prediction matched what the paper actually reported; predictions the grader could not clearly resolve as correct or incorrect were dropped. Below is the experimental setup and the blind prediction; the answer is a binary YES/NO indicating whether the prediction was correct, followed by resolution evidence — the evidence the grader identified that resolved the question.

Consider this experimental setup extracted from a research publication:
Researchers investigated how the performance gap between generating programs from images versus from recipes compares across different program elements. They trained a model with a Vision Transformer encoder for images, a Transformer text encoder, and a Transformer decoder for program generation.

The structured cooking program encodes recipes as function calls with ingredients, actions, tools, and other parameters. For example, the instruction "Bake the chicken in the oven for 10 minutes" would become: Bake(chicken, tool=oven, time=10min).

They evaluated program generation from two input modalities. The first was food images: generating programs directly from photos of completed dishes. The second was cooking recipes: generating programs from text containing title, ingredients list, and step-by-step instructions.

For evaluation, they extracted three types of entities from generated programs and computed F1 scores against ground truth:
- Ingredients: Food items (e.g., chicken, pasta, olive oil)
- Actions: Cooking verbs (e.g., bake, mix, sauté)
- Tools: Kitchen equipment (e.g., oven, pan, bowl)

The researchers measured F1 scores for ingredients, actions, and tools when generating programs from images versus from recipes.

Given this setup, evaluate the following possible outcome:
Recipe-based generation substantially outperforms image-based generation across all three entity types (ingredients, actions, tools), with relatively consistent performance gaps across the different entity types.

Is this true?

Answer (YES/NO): NO